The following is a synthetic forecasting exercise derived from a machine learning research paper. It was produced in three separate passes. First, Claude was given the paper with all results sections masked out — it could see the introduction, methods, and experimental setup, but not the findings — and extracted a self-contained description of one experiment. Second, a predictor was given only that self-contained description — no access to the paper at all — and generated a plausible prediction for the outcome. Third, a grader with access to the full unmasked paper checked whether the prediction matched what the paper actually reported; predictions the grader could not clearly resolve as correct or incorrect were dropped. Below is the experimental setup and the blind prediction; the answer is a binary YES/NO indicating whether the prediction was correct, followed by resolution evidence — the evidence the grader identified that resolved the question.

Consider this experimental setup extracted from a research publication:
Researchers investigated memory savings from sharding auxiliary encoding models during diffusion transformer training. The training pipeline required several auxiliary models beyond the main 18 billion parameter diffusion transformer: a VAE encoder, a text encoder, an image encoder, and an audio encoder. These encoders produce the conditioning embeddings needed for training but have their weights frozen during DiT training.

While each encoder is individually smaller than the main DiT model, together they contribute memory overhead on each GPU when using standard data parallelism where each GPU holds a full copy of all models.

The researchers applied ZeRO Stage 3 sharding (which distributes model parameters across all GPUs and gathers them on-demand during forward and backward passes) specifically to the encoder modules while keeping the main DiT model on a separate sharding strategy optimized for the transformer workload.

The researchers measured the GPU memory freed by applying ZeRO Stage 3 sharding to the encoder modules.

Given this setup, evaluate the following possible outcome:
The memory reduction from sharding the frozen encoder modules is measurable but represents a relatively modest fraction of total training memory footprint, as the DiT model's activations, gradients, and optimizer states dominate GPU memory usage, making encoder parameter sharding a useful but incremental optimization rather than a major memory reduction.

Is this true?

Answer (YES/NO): YES